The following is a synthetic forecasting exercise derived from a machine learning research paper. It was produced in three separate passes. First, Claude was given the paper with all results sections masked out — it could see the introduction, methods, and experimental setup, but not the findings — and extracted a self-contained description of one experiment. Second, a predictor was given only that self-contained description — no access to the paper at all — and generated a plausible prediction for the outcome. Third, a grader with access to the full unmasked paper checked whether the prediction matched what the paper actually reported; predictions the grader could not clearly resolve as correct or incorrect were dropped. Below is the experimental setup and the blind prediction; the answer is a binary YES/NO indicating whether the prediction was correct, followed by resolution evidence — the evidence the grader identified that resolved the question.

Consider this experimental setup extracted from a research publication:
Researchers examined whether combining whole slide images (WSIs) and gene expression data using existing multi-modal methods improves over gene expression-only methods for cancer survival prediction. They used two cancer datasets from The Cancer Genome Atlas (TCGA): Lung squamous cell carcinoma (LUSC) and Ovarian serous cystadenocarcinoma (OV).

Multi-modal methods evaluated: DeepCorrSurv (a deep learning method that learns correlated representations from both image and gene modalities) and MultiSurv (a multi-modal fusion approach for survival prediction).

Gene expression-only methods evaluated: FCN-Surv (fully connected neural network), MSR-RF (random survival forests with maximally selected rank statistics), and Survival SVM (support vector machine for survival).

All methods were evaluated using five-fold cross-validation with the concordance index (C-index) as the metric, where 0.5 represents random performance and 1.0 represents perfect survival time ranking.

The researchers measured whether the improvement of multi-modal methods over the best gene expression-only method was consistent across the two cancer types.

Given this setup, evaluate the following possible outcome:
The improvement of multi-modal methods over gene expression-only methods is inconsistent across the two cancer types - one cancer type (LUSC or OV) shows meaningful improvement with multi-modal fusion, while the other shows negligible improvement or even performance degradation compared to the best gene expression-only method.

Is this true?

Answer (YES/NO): YES